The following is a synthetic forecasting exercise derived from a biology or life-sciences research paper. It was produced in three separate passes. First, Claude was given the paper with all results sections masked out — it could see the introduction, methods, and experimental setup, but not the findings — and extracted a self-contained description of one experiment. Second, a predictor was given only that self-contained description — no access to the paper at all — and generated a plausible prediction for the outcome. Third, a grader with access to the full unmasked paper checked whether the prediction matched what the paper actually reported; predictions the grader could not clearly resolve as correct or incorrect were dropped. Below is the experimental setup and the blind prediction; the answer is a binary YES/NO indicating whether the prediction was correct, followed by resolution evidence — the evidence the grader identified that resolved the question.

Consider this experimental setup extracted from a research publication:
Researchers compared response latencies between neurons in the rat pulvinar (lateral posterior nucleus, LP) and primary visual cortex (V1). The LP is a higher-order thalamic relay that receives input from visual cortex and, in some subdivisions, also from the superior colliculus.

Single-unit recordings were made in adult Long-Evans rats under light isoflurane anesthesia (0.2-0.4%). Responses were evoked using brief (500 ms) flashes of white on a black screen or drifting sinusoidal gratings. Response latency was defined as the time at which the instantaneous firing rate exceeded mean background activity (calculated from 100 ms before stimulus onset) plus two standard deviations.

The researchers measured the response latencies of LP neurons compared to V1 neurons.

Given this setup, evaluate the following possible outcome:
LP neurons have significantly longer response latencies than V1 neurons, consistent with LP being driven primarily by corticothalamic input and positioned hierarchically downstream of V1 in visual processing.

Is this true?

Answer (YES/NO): YES